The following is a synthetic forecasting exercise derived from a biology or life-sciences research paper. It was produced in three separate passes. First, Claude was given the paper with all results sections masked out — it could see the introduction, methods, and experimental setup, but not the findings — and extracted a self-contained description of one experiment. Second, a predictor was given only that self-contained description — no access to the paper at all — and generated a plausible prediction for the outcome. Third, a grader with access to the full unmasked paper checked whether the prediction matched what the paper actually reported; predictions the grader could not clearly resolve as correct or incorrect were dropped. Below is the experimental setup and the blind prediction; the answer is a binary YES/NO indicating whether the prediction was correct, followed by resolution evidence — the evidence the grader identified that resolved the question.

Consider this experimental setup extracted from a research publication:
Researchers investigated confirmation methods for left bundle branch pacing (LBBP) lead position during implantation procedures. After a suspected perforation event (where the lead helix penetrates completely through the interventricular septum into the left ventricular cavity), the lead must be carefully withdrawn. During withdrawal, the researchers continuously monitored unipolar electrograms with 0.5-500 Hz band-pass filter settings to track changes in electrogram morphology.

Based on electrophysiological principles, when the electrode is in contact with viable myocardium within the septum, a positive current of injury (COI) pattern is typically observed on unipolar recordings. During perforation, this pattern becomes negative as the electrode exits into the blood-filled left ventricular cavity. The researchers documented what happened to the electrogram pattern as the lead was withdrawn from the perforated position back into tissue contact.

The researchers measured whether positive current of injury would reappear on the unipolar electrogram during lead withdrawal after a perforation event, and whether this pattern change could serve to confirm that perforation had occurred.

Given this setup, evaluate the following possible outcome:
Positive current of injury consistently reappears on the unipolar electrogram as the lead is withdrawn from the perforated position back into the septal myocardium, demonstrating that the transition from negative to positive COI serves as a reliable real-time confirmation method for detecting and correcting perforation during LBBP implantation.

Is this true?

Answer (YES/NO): YES